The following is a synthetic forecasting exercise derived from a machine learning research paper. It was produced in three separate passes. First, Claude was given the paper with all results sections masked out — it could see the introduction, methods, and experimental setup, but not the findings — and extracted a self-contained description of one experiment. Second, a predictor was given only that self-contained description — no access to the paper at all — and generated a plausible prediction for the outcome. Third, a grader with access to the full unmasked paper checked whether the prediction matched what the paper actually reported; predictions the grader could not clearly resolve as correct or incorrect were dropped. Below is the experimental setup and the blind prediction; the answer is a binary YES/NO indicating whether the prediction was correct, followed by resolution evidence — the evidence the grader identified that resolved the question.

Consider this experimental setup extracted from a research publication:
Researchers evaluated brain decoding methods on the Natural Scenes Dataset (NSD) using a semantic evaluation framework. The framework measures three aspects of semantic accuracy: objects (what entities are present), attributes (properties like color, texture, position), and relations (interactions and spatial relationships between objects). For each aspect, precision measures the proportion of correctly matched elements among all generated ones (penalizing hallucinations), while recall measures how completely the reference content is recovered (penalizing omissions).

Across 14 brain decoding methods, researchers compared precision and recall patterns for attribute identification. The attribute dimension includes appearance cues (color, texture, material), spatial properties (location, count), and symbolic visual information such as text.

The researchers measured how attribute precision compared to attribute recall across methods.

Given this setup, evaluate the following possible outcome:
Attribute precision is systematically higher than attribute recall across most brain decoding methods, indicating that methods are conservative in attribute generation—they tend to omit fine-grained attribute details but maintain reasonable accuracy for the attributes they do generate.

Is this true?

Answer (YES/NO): NO